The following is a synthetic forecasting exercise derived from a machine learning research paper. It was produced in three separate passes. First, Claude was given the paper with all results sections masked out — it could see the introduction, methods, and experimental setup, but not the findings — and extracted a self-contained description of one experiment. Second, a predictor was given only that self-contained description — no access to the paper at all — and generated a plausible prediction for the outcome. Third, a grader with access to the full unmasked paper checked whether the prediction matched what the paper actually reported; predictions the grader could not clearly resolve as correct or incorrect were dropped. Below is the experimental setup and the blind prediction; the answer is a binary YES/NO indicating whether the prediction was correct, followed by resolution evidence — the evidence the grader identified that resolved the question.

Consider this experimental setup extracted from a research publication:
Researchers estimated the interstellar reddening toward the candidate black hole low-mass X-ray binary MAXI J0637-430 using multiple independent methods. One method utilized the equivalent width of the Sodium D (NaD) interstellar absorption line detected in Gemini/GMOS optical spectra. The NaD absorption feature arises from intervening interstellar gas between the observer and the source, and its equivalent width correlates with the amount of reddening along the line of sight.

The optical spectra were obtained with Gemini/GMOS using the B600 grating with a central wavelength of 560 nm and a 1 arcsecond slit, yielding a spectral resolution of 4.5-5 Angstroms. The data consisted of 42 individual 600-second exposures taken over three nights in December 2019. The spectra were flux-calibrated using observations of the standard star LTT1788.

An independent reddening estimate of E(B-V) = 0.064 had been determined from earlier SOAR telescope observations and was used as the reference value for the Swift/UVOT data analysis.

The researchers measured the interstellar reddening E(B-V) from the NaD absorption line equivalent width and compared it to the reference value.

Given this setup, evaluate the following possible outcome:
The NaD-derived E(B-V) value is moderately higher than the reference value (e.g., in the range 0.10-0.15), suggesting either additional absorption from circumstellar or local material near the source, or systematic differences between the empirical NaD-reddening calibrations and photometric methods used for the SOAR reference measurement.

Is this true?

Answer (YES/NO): NO